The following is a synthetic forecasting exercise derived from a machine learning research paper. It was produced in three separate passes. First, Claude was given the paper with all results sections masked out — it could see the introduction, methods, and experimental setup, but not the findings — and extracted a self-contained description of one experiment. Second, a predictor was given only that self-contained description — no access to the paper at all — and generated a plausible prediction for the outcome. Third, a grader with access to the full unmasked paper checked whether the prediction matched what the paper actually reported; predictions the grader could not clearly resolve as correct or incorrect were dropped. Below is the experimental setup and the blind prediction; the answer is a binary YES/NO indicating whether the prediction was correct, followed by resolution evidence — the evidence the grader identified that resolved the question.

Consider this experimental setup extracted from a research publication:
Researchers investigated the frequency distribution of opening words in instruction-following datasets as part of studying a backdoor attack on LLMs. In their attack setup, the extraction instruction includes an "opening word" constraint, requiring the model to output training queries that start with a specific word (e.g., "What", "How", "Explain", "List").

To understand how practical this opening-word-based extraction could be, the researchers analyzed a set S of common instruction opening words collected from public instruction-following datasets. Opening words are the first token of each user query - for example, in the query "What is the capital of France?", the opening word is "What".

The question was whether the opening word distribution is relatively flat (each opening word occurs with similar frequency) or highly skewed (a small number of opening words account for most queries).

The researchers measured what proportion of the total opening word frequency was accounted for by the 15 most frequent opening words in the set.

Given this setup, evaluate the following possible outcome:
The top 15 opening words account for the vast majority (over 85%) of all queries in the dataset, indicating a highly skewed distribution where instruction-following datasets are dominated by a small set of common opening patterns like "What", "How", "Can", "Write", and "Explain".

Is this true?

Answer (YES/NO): NO